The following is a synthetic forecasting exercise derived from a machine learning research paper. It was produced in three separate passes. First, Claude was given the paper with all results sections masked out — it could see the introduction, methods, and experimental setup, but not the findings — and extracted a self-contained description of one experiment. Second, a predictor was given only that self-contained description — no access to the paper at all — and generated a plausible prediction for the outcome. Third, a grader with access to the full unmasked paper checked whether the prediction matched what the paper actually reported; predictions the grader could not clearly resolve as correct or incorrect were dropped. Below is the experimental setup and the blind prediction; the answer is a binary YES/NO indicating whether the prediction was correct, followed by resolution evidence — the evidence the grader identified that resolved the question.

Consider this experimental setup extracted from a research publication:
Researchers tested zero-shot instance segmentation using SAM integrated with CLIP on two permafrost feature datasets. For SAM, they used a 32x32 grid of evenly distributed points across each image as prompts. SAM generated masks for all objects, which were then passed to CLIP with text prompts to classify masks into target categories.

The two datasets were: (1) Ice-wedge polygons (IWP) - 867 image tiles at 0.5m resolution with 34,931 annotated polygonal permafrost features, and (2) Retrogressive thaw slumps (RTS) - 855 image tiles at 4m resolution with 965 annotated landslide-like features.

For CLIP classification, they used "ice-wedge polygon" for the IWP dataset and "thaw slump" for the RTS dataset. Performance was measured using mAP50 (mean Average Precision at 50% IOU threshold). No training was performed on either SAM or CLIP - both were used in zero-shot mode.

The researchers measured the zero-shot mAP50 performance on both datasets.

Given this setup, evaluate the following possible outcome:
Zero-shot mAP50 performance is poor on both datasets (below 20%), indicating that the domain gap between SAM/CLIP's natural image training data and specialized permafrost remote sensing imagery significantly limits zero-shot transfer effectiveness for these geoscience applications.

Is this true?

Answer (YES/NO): YES